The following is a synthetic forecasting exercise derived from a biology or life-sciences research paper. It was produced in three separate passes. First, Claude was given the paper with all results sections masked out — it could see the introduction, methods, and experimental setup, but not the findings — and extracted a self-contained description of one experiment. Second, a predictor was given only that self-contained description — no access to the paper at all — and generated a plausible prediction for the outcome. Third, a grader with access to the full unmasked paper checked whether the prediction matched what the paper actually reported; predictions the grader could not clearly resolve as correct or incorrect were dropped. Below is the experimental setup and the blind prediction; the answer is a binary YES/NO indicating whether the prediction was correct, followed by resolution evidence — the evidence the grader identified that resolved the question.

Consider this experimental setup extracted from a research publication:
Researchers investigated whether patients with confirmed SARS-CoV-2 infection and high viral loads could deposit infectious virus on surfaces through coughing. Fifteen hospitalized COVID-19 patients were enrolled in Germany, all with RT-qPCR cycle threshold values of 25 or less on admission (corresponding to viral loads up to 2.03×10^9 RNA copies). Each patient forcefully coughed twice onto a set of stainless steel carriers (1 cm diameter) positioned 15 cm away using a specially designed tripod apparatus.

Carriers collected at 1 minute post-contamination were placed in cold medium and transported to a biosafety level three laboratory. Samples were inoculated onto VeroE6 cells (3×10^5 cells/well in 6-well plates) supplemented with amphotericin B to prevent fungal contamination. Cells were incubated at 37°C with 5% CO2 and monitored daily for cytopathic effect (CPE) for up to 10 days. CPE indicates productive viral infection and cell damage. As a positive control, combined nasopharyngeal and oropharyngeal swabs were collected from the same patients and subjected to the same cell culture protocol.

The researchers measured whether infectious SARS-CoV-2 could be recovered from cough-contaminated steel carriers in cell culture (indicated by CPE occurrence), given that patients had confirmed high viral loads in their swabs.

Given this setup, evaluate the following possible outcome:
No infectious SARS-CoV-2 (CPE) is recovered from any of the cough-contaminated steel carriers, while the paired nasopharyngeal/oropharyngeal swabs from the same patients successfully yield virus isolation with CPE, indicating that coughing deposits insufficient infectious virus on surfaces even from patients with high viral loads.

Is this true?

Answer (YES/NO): YES